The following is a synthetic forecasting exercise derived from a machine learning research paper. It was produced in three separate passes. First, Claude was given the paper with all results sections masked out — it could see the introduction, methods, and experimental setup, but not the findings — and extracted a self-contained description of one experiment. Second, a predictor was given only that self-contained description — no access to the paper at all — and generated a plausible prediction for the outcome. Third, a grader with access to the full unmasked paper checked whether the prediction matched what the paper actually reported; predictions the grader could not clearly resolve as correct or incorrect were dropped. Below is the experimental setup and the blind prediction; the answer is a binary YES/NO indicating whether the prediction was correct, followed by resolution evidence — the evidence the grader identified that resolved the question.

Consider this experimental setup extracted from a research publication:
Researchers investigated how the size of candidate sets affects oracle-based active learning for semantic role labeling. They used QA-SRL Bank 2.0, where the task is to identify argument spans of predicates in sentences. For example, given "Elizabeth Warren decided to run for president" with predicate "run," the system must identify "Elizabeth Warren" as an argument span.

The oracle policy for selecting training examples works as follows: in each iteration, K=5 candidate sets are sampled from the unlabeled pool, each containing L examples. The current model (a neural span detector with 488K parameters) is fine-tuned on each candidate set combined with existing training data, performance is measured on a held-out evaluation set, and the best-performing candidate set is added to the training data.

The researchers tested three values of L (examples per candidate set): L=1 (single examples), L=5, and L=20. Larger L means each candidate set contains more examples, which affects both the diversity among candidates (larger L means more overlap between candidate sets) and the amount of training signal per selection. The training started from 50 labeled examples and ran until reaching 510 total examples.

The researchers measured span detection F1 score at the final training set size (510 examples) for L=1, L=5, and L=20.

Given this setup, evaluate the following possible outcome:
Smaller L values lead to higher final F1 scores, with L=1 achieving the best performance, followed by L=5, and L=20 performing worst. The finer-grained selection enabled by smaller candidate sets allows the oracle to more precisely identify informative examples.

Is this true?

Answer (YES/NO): YES